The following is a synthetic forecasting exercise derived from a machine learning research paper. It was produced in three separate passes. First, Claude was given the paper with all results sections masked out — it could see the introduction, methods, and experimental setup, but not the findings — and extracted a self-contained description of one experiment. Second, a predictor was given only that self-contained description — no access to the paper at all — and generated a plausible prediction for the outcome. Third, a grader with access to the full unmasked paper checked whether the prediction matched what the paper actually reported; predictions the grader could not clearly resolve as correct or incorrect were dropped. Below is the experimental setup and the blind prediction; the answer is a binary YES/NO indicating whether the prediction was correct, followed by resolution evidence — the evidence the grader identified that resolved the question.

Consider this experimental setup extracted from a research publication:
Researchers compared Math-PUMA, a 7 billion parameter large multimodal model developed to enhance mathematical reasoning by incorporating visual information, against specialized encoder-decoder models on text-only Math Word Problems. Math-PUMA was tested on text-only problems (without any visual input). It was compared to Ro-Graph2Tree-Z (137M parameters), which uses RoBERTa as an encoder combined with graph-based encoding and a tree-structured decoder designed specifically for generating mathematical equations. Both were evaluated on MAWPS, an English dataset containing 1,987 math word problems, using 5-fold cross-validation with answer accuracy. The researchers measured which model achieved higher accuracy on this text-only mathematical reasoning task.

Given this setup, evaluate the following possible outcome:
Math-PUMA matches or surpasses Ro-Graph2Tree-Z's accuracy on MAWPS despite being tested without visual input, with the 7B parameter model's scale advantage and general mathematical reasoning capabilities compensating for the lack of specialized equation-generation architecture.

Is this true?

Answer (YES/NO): NO